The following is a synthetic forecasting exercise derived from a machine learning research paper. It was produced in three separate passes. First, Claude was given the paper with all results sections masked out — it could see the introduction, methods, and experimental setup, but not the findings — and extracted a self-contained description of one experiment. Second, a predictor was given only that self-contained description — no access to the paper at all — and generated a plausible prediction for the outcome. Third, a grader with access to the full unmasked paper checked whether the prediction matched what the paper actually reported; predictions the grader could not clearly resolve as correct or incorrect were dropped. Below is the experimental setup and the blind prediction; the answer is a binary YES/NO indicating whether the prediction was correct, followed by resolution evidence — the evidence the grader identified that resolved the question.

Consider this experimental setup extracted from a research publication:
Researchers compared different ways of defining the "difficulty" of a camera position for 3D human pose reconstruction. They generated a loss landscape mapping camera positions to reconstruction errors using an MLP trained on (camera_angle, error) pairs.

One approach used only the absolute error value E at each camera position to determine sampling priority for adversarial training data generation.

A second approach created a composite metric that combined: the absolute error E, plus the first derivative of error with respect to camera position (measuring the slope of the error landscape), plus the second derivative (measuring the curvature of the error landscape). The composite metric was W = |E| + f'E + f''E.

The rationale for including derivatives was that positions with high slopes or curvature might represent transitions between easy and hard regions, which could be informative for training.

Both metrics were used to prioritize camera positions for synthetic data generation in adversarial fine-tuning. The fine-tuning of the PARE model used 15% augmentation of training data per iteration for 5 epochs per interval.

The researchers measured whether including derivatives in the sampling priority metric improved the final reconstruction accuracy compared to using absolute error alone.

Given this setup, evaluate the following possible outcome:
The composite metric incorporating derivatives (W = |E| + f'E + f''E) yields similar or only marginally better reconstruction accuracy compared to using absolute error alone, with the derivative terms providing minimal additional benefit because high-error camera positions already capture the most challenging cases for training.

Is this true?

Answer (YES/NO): NO